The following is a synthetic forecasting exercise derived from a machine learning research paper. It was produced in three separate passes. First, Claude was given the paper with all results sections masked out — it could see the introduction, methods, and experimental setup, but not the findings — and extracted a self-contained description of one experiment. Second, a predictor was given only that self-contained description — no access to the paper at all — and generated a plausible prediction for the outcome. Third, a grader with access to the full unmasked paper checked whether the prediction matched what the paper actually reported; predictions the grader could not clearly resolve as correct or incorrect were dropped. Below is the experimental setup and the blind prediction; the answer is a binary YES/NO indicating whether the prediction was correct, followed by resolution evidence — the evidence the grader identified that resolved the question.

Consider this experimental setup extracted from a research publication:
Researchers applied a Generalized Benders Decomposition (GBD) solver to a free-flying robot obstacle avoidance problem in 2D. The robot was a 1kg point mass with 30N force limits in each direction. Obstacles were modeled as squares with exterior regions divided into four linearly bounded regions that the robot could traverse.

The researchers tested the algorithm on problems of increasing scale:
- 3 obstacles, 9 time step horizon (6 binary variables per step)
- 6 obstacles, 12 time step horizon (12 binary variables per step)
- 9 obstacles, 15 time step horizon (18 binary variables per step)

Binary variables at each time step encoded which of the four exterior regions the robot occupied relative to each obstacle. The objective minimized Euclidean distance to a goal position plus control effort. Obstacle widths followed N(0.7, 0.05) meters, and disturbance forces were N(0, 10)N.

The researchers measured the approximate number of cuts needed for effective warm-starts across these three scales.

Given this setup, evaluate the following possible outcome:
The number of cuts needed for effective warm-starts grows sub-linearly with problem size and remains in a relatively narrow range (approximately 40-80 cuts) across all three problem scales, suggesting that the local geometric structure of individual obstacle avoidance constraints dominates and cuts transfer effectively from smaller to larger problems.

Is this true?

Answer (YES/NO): NO